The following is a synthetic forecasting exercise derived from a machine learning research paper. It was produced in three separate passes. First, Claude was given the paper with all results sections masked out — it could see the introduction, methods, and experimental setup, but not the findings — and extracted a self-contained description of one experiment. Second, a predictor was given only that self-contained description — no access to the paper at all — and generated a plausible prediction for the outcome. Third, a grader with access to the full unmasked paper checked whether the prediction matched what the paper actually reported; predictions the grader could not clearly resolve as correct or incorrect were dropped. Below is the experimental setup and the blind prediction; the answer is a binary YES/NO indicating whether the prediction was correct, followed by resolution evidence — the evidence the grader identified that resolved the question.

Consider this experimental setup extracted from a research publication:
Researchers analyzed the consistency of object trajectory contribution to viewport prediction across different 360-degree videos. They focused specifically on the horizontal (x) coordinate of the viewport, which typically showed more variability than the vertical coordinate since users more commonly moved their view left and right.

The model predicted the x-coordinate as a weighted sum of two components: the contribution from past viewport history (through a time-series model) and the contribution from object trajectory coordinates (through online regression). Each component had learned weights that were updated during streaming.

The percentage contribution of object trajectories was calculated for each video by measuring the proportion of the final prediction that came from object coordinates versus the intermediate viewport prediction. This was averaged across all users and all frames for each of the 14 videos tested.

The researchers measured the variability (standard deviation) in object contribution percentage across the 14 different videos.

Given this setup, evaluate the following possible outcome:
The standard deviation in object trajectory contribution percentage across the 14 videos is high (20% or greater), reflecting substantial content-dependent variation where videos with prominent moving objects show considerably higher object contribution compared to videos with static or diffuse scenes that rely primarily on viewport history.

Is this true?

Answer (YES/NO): NO